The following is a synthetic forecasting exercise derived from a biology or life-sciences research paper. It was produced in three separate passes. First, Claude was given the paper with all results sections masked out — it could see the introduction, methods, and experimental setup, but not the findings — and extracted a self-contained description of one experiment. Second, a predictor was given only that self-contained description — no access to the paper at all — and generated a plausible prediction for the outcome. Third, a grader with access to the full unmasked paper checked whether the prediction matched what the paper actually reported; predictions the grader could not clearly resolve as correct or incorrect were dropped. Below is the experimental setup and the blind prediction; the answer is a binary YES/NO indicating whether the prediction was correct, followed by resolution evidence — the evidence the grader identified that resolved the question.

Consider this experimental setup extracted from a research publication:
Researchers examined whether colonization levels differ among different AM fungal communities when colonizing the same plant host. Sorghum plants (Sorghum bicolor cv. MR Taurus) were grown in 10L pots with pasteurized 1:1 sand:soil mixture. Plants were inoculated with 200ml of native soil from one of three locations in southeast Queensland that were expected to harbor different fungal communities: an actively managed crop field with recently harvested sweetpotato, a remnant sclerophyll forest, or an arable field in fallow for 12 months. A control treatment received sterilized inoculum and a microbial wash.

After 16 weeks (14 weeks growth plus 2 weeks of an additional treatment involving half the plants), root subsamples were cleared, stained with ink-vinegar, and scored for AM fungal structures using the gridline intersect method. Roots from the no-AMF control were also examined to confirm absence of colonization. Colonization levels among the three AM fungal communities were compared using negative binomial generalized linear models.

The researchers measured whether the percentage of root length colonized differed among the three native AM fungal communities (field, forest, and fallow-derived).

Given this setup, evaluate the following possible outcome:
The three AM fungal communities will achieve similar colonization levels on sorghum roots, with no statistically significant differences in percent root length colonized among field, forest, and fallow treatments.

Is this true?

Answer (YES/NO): YES